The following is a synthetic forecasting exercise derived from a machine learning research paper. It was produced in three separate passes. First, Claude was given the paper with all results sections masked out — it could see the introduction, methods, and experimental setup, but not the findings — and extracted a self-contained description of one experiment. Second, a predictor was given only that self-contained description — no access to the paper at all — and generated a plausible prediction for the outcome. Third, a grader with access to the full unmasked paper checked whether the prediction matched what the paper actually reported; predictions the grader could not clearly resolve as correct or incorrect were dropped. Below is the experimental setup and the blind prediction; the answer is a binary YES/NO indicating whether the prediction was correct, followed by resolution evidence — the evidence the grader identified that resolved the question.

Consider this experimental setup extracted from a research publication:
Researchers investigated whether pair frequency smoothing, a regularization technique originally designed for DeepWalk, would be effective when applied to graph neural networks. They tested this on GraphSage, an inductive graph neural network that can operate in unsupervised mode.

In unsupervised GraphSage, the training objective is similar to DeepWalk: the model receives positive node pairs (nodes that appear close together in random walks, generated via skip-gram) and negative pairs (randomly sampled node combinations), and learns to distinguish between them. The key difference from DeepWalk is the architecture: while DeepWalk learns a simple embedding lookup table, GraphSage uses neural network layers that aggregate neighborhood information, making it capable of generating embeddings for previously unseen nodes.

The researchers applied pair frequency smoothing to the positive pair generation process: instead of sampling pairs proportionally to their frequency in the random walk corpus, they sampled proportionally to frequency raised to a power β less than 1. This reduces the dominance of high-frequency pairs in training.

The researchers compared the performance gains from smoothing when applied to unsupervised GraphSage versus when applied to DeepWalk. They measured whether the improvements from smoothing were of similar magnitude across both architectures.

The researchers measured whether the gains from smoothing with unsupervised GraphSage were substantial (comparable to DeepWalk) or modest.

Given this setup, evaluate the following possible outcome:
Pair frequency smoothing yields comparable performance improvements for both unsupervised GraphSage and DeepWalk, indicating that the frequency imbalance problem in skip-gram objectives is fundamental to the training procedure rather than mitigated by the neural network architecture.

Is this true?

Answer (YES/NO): NO